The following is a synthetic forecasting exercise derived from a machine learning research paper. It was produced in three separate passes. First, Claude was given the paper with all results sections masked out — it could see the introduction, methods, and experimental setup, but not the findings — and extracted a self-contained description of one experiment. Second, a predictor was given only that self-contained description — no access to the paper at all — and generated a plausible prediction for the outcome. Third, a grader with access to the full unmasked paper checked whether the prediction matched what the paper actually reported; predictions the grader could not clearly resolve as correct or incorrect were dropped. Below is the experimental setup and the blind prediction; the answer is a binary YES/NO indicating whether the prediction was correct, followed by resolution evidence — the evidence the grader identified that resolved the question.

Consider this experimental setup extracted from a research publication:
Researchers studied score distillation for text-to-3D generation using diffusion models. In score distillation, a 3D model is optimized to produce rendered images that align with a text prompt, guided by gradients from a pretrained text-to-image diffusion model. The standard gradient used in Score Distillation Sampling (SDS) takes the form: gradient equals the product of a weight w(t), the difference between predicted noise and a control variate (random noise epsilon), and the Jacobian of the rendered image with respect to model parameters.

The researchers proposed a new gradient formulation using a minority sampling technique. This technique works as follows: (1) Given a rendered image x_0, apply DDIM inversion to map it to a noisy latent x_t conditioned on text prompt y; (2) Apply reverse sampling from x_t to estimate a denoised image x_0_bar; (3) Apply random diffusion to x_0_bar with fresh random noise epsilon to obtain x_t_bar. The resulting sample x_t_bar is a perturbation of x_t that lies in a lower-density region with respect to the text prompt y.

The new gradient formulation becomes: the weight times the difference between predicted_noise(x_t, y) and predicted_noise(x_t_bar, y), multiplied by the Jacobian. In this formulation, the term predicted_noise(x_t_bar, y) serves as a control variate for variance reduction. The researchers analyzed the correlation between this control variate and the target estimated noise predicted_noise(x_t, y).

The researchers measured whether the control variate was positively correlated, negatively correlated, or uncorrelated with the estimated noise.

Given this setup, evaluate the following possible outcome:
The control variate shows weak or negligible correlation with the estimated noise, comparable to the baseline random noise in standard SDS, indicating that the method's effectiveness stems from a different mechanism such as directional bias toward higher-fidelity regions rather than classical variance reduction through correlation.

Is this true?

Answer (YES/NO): NO